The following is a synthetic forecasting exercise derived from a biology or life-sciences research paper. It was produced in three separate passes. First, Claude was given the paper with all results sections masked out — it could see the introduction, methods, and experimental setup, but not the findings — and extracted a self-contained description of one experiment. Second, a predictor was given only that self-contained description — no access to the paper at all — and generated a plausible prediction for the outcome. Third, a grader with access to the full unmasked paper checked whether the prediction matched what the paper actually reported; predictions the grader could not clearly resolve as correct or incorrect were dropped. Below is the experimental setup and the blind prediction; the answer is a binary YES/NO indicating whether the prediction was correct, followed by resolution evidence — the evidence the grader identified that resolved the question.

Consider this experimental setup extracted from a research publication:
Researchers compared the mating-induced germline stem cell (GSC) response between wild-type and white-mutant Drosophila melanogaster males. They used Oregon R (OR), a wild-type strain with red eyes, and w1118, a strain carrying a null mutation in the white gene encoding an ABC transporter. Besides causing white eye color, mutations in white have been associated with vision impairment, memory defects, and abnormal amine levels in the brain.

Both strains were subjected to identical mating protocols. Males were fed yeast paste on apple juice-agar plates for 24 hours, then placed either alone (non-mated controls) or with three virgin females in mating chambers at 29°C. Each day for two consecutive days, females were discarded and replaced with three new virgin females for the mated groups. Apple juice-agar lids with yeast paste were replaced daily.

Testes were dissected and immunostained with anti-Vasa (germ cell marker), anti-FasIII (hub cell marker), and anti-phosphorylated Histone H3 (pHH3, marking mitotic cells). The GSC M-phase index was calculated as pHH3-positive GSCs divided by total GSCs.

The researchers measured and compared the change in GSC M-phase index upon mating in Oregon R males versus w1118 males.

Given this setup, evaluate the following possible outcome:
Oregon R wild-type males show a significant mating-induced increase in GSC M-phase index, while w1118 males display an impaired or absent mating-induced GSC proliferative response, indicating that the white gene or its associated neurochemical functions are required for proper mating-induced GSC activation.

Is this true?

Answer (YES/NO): YES